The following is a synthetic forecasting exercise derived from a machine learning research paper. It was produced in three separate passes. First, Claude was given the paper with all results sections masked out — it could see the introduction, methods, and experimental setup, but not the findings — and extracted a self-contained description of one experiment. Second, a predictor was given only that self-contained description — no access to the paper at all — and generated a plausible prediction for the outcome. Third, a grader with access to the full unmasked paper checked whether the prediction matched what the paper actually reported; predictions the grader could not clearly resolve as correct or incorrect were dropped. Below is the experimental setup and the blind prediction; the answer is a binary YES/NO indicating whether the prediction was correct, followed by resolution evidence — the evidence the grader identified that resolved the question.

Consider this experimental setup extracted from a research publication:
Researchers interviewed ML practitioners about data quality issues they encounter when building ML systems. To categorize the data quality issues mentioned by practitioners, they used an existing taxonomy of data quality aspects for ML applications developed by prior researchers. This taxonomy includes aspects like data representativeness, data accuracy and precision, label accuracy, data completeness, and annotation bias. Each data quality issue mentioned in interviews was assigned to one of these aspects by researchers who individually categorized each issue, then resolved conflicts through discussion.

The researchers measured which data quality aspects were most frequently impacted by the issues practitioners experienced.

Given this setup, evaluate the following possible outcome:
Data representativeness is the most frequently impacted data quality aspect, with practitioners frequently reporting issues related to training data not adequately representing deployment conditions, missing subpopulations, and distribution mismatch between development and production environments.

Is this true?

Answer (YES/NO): NO